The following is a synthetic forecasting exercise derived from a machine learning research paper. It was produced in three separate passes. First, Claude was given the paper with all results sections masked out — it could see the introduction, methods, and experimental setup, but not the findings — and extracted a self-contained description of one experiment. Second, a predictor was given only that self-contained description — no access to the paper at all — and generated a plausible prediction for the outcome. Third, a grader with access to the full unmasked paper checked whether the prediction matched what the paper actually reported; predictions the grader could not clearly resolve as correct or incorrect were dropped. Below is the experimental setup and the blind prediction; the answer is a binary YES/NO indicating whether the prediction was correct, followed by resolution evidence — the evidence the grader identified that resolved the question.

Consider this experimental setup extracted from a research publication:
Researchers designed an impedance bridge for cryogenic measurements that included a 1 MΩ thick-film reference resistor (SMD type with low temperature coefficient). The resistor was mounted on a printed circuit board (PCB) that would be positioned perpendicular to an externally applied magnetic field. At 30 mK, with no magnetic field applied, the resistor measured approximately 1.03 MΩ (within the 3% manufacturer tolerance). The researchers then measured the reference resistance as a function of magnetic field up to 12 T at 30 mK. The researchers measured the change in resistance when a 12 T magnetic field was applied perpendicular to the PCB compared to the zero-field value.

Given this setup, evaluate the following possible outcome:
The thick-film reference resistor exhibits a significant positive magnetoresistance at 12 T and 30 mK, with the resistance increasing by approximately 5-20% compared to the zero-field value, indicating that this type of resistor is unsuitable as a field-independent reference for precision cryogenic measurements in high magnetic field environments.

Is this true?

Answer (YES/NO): NO